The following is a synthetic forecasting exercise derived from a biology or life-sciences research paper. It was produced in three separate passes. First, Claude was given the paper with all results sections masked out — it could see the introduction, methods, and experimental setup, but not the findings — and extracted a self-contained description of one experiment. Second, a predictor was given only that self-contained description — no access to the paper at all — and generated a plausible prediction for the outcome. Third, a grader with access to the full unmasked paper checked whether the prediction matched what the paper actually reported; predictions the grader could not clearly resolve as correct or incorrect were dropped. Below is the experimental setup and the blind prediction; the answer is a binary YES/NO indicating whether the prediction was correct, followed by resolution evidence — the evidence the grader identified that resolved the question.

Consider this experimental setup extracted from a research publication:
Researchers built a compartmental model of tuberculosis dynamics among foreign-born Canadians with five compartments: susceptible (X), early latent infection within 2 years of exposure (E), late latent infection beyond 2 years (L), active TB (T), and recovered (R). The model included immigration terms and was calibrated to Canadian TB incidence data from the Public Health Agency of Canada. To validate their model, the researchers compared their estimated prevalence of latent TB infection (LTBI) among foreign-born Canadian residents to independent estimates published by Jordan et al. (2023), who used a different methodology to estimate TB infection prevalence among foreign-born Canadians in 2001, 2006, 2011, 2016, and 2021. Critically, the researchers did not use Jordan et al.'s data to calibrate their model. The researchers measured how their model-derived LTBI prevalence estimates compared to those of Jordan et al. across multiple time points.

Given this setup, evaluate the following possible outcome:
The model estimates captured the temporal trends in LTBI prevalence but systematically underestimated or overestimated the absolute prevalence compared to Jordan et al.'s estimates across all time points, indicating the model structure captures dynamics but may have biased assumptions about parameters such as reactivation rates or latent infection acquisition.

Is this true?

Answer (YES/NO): NO